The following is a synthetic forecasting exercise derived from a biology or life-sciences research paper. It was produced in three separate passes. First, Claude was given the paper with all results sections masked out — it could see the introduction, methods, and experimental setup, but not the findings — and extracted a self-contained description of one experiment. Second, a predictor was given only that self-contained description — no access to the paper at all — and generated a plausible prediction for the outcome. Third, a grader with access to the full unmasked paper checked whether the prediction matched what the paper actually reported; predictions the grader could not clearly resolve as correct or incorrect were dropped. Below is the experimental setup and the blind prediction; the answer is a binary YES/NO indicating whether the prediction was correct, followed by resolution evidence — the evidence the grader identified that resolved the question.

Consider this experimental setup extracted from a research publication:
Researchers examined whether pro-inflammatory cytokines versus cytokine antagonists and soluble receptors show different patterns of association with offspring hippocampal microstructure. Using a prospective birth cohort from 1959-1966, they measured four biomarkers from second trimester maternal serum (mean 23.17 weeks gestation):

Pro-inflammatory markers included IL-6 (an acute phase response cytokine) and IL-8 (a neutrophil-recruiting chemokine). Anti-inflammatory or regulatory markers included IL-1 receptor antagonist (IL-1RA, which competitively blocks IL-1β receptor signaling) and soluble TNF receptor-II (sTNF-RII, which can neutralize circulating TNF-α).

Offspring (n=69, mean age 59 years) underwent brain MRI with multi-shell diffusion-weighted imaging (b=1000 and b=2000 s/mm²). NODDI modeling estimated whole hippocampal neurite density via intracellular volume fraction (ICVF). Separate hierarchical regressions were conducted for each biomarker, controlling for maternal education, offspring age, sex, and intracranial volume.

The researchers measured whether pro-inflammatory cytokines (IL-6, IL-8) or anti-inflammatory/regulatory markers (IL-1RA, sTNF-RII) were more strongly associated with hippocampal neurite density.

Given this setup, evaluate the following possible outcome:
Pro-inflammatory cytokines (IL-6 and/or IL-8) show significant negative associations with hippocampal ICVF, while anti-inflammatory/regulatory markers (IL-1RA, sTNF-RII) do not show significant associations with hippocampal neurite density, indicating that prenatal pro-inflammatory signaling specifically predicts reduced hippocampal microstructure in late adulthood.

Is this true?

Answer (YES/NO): NO